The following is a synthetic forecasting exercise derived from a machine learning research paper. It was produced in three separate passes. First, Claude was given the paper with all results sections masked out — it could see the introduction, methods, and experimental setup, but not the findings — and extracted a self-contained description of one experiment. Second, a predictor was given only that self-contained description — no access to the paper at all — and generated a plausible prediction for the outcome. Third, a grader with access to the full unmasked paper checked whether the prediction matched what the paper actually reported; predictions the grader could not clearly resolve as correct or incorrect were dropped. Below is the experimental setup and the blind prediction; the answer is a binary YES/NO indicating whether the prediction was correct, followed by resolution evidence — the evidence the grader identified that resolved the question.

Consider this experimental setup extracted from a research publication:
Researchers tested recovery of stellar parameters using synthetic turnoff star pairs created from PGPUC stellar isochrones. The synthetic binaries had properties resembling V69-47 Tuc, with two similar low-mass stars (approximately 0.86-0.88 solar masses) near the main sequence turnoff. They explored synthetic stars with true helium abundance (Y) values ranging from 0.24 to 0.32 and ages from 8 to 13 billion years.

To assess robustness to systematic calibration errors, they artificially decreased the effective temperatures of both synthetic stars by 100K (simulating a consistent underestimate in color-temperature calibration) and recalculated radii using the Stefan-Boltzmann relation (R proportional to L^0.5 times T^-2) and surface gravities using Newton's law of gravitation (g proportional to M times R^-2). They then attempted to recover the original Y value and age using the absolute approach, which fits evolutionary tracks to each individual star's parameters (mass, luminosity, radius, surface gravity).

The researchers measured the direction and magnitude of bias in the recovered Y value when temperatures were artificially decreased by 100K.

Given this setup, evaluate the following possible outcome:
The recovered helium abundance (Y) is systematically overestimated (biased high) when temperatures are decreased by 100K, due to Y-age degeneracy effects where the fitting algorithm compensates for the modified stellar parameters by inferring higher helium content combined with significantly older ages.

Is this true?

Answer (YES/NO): NO